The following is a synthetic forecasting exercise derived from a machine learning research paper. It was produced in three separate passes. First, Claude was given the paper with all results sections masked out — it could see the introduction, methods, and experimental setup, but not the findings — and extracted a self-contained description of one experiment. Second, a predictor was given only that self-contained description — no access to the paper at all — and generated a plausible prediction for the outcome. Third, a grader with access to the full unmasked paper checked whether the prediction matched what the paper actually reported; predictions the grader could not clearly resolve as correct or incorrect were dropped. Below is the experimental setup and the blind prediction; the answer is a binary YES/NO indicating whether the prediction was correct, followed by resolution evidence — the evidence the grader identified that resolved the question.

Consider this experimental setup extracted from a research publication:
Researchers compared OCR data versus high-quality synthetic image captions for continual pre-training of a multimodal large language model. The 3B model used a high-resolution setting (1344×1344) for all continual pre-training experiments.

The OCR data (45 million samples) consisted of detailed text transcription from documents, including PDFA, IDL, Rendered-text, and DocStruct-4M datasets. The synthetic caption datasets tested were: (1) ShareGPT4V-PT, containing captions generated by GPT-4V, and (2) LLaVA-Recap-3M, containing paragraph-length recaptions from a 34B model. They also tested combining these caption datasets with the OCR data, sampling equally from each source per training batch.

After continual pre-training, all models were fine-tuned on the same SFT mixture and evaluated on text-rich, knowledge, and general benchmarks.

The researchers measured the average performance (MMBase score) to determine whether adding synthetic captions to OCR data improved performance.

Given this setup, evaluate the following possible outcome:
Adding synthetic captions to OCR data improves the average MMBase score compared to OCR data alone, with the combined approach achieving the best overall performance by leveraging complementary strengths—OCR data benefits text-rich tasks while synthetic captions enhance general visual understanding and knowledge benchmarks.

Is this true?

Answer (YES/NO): NO